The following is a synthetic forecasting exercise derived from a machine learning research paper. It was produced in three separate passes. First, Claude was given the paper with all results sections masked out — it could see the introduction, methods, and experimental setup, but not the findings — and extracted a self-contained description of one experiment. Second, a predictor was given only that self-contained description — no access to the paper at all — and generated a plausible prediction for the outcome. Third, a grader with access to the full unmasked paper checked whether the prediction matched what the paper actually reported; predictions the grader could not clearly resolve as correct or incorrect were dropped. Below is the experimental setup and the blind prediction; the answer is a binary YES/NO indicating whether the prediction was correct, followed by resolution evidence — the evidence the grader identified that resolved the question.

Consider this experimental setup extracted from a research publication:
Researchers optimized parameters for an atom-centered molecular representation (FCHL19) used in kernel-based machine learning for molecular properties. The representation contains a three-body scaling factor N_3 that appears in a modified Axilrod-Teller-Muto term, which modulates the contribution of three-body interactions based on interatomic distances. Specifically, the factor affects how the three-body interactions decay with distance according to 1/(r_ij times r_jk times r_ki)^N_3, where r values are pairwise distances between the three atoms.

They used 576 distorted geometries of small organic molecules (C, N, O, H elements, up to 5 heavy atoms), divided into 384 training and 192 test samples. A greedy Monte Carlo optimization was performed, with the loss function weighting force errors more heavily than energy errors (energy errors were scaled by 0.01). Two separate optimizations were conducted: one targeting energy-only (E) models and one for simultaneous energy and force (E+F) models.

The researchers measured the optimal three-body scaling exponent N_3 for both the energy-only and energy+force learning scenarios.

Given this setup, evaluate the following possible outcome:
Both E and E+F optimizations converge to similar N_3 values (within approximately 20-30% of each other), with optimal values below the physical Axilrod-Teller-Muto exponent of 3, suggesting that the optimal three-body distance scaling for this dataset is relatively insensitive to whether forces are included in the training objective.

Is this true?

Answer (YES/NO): NO